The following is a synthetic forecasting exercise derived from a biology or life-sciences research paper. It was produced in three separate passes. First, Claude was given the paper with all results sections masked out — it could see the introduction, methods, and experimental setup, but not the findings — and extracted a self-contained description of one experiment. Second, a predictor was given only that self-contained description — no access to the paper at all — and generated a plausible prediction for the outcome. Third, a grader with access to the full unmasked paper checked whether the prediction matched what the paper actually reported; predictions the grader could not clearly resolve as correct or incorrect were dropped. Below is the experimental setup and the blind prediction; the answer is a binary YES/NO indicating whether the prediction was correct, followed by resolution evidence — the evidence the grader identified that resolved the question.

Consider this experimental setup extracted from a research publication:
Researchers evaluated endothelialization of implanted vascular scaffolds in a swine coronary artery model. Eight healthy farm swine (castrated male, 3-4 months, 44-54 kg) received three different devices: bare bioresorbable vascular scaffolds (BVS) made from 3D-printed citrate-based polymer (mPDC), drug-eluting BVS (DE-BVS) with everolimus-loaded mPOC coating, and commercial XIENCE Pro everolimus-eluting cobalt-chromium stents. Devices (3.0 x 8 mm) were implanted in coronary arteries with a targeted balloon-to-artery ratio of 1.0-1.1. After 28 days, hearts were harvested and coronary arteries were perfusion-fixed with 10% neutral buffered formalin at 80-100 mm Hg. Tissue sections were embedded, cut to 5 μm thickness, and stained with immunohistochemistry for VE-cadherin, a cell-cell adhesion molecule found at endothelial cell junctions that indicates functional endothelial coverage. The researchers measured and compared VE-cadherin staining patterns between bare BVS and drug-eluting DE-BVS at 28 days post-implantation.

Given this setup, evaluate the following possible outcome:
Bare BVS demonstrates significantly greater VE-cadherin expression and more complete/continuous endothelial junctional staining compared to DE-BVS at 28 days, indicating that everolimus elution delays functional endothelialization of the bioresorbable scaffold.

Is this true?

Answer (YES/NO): NO